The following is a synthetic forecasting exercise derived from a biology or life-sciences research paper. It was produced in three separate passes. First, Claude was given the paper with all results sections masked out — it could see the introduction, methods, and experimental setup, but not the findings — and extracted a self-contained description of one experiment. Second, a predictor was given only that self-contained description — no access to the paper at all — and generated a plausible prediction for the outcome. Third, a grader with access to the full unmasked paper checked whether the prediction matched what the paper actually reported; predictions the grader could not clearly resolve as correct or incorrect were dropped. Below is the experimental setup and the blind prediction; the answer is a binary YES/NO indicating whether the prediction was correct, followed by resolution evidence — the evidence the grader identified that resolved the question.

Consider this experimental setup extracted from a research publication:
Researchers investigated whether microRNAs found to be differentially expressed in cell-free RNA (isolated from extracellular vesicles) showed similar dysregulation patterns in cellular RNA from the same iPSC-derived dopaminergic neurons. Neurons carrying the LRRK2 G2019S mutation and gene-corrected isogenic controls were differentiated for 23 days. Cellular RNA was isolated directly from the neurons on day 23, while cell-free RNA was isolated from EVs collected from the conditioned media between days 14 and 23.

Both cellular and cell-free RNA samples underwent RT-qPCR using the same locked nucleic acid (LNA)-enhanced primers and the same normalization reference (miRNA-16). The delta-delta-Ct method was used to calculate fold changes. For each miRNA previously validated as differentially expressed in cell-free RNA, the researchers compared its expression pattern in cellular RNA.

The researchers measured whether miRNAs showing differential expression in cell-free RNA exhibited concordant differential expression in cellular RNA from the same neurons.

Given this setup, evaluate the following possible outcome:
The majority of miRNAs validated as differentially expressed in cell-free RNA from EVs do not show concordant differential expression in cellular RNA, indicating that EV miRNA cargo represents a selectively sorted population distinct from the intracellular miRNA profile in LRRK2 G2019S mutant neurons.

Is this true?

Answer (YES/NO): NO